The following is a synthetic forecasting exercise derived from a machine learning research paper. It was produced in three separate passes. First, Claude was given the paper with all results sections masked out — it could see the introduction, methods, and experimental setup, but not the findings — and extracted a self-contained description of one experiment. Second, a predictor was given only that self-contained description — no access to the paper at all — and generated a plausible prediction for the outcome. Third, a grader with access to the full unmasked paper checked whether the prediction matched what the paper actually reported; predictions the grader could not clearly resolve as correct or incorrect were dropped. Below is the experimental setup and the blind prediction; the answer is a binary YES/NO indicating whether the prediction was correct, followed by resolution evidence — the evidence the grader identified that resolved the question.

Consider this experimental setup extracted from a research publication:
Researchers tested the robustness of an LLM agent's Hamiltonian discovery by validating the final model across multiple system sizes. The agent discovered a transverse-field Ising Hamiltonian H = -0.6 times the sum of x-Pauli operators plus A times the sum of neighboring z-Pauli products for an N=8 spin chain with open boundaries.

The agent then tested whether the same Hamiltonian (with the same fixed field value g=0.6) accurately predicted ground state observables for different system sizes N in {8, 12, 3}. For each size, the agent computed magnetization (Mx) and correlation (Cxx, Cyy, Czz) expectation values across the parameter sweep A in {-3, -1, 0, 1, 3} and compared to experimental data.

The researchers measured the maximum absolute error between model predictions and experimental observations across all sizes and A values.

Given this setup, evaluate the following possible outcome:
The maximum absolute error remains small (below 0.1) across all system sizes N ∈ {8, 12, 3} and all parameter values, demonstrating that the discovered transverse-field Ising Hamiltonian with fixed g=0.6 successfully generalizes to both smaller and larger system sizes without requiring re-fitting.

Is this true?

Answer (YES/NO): YES